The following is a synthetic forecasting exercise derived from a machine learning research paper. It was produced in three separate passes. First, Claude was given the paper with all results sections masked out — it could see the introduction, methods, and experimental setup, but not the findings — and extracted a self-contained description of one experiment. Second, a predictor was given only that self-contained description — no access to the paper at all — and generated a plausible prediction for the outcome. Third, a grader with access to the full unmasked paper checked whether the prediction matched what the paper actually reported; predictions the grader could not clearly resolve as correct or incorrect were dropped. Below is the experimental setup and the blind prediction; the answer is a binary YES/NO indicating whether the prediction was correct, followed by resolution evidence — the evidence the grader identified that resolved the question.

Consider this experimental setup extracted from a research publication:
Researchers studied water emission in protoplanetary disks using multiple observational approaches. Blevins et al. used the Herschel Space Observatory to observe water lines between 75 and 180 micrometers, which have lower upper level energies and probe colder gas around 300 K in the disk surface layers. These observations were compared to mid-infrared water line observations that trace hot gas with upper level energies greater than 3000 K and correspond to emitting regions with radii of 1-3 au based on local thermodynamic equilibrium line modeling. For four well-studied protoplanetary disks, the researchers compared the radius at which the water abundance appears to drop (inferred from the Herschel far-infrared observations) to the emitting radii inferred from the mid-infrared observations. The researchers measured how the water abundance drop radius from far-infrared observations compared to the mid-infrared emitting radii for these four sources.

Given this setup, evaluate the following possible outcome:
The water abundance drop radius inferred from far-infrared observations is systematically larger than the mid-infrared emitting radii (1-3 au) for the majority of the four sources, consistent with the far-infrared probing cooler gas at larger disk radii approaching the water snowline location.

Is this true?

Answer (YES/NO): YES